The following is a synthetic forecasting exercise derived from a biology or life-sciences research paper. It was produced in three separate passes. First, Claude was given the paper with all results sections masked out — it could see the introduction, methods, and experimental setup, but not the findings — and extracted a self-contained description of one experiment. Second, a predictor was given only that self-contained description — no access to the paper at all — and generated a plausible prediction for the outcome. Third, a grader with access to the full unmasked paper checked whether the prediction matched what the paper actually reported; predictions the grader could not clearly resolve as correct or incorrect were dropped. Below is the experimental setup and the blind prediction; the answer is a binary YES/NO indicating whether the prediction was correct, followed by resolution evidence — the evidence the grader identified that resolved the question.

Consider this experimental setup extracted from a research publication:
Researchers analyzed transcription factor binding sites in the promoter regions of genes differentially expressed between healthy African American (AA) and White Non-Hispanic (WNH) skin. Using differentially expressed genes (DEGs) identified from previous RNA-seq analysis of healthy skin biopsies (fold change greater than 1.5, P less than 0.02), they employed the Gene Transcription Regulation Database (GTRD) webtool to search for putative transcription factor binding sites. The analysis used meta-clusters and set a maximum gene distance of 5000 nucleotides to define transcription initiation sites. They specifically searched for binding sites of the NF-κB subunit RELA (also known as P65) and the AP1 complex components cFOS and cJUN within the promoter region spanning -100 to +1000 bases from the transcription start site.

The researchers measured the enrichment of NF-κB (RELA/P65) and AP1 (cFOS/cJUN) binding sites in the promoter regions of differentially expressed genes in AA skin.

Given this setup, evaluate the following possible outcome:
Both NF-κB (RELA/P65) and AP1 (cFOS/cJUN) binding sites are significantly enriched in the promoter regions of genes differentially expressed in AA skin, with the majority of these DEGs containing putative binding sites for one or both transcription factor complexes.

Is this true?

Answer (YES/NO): NO